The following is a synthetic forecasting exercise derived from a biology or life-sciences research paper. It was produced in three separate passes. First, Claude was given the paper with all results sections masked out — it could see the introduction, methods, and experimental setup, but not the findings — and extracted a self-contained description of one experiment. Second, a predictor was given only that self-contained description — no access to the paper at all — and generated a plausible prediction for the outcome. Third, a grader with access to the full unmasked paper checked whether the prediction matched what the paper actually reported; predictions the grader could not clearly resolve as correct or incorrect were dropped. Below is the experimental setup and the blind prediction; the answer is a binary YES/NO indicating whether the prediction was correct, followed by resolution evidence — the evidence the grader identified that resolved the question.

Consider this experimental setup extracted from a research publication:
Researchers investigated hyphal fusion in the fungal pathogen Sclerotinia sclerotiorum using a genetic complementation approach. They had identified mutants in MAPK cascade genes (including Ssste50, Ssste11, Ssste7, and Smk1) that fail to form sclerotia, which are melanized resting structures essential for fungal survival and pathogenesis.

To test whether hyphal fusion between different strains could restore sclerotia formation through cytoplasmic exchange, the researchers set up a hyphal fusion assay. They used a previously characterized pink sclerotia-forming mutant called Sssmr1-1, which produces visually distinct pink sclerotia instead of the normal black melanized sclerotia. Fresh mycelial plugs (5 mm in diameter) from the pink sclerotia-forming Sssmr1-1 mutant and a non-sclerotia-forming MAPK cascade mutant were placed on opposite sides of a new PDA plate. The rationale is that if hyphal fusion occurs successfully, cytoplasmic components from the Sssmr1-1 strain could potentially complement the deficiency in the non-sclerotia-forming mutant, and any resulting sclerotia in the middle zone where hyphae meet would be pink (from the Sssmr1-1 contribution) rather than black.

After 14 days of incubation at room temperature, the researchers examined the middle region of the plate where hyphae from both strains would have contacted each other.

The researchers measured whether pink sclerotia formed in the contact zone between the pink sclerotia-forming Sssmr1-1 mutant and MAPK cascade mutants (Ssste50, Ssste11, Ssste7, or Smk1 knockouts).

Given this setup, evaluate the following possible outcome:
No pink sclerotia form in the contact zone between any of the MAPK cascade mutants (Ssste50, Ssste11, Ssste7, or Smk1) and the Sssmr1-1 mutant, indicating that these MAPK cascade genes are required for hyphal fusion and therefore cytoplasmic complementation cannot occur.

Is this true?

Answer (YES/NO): NO